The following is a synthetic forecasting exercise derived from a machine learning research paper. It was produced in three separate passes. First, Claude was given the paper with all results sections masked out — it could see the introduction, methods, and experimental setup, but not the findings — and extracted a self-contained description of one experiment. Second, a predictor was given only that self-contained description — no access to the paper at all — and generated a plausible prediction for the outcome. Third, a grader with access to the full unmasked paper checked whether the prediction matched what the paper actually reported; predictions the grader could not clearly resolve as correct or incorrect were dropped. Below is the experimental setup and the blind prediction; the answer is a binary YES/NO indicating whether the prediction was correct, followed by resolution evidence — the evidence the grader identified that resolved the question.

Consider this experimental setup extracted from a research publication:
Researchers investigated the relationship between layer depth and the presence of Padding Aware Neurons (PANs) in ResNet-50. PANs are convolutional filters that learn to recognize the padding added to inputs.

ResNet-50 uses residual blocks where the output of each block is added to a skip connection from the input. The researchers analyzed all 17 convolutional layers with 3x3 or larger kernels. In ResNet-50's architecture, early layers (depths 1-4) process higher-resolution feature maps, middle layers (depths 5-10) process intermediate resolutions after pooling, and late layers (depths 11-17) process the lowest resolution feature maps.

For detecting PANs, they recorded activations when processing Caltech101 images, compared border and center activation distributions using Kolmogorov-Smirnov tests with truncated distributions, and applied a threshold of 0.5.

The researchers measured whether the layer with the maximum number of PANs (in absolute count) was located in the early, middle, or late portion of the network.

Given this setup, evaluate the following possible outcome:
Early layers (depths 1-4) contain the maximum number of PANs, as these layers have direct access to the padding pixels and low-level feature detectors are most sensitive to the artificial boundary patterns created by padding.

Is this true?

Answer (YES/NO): NO